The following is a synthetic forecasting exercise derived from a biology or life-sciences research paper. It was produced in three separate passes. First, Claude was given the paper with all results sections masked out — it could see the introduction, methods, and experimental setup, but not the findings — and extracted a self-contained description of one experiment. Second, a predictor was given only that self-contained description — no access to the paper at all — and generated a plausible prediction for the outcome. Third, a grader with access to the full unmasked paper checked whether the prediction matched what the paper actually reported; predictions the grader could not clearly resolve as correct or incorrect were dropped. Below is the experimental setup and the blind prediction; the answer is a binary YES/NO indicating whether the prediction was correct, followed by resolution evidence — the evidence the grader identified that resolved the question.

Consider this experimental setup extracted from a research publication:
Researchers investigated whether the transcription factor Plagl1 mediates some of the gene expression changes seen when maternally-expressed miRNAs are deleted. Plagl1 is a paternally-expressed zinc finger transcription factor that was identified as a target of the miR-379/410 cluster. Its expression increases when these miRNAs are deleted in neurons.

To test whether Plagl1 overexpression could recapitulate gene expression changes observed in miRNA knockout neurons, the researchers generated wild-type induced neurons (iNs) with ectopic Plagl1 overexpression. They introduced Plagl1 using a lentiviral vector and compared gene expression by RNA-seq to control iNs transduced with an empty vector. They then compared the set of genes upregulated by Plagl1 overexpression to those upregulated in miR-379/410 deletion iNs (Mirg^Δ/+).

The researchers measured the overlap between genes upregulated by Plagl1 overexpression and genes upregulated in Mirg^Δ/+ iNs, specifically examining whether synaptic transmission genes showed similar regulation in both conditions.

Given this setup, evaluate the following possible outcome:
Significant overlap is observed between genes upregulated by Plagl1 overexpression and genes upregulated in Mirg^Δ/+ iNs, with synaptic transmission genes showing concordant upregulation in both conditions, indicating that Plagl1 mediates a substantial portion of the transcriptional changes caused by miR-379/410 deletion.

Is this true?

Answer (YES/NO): YES